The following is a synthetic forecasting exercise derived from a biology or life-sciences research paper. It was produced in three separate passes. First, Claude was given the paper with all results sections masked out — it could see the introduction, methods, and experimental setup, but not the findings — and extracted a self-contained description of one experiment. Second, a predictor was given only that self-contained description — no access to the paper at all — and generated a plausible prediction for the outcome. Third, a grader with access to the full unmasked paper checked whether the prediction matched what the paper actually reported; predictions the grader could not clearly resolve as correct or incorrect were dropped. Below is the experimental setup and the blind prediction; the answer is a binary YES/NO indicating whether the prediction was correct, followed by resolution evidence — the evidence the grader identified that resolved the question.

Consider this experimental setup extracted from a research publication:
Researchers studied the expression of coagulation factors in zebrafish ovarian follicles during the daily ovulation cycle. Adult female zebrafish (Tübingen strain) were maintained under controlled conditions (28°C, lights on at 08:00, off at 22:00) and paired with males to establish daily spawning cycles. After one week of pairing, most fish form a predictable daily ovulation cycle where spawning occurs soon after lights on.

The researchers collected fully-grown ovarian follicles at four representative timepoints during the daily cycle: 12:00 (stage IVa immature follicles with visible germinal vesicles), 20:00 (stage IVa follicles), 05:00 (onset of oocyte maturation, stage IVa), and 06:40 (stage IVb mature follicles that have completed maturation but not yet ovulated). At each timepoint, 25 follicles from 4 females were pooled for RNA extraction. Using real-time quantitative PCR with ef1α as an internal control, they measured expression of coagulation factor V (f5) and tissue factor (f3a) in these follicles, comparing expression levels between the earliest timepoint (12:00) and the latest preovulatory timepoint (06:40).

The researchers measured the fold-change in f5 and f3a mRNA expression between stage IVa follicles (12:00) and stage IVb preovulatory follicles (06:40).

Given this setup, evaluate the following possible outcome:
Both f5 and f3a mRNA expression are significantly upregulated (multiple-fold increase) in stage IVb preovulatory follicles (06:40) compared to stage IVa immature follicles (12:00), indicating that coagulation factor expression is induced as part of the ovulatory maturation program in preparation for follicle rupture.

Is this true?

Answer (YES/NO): YES